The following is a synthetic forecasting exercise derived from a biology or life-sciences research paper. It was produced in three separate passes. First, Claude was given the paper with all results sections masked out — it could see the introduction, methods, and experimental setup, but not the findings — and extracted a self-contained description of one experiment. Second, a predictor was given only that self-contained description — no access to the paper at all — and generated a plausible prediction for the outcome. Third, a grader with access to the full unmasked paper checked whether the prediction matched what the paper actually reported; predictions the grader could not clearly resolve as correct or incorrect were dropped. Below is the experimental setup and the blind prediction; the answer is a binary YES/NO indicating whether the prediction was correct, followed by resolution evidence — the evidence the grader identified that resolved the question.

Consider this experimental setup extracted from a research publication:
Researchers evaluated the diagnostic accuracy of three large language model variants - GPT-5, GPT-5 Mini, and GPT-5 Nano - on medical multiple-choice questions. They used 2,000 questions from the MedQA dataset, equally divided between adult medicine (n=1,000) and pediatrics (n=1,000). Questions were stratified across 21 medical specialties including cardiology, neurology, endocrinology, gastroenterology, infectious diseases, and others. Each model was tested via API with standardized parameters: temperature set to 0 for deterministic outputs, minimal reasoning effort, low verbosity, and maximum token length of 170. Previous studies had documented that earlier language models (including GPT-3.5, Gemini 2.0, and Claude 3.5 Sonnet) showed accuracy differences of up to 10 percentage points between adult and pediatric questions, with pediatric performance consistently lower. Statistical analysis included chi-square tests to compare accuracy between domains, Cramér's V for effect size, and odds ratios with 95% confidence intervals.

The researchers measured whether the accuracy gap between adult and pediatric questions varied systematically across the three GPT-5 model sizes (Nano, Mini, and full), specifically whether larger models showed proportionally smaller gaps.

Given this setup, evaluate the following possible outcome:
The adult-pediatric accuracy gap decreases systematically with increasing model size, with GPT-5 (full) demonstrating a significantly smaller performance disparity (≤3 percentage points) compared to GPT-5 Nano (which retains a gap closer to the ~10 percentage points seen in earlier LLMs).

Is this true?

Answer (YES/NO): NO